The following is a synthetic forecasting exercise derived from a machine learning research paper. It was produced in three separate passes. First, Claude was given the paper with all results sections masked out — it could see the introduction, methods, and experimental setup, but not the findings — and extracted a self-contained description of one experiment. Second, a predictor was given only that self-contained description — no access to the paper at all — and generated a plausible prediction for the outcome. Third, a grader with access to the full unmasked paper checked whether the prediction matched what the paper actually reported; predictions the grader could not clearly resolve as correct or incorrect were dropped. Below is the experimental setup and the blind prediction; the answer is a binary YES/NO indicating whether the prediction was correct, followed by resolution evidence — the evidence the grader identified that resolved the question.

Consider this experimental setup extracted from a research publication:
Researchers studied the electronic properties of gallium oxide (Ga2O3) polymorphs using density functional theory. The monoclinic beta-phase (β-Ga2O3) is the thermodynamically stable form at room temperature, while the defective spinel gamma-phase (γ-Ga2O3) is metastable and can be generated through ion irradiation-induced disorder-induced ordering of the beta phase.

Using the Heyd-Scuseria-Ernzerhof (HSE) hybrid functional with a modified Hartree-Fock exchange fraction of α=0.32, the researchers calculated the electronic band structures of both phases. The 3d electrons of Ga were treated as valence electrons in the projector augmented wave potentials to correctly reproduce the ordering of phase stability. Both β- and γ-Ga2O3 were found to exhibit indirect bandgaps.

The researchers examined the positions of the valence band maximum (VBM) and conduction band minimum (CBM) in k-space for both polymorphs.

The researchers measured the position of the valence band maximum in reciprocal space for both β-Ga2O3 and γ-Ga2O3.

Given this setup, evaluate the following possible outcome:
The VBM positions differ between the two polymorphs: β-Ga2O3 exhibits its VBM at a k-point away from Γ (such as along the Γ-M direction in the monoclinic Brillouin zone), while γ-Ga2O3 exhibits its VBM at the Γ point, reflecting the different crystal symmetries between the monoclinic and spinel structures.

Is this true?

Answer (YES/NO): NO